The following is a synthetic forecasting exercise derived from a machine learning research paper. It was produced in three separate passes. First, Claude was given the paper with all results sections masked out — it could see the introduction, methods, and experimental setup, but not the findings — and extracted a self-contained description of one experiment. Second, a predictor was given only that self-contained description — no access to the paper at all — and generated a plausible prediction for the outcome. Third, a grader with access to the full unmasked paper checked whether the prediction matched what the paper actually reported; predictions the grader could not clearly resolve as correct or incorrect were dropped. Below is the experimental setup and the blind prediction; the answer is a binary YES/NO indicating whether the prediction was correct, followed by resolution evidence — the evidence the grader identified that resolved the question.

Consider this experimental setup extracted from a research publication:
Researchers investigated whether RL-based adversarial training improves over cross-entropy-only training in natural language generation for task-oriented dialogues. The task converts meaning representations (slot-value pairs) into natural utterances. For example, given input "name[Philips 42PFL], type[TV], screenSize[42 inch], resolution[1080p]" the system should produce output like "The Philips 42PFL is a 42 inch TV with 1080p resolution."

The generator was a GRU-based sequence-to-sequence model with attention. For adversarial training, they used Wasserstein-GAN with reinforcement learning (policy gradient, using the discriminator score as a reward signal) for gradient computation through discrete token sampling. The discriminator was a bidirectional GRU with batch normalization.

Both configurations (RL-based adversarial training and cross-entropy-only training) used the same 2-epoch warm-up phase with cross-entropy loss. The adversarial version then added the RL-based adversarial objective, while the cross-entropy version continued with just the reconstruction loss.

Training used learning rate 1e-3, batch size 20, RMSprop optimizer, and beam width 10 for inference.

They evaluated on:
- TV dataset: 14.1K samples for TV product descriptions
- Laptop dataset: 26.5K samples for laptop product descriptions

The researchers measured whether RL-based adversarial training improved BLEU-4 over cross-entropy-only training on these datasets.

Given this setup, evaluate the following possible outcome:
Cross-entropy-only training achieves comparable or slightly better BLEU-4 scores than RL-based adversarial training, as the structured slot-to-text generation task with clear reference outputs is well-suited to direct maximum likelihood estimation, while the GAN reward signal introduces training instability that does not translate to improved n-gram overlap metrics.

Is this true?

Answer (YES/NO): NO